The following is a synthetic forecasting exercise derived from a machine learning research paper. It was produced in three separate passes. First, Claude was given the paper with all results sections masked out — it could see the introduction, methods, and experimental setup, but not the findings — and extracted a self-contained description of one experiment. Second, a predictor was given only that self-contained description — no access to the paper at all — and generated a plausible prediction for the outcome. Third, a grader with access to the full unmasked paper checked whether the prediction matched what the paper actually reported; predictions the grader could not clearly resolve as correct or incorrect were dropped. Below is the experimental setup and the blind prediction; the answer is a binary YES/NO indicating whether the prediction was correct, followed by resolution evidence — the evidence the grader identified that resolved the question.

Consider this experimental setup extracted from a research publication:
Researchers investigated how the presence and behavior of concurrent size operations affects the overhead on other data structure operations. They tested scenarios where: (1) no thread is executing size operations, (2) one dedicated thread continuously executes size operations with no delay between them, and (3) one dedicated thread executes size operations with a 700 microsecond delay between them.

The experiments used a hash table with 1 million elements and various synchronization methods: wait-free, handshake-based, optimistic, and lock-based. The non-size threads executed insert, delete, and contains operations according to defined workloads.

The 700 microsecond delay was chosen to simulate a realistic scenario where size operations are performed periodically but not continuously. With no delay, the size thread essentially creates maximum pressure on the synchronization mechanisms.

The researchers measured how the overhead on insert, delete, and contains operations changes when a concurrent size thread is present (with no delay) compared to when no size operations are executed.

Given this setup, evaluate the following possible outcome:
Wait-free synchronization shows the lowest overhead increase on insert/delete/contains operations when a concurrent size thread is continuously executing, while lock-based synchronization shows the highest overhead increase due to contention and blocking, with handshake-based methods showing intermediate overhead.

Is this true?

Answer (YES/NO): NO